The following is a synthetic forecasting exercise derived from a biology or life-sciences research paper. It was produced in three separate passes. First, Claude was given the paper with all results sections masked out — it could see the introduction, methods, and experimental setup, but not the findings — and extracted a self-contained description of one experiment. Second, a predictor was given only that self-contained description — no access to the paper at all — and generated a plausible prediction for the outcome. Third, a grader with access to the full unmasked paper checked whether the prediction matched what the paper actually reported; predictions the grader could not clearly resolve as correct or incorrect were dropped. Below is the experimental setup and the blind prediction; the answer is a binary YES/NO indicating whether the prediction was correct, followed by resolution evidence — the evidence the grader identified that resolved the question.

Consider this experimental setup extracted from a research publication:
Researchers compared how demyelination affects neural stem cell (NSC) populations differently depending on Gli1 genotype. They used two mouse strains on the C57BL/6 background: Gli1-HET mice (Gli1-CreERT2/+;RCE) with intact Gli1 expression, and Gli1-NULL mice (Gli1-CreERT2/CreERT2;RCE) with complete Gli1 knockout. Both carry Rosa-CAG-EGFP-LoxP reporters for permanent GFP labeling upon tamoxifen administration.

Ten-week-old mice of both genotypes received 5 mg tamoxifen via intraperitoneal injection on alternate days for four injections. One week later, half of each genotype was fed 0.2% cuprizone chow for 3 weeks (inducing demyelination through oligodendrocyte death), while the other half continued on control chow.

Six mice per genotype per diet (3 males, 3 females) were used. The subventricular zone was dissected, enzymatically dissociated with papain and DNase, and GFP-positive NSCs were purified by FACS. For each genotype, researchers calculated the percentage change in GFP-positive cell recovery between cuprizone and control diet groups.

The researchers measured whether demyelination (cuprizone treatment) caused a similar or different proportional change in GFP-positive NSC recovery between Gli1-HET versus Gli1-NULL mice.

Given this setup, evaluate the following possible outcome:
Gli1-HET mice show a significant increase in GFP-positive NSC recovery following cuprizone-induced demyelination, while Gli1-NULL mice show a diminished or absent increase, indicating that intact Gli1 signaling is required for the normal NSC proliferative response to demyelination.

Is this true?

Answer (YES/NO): NO